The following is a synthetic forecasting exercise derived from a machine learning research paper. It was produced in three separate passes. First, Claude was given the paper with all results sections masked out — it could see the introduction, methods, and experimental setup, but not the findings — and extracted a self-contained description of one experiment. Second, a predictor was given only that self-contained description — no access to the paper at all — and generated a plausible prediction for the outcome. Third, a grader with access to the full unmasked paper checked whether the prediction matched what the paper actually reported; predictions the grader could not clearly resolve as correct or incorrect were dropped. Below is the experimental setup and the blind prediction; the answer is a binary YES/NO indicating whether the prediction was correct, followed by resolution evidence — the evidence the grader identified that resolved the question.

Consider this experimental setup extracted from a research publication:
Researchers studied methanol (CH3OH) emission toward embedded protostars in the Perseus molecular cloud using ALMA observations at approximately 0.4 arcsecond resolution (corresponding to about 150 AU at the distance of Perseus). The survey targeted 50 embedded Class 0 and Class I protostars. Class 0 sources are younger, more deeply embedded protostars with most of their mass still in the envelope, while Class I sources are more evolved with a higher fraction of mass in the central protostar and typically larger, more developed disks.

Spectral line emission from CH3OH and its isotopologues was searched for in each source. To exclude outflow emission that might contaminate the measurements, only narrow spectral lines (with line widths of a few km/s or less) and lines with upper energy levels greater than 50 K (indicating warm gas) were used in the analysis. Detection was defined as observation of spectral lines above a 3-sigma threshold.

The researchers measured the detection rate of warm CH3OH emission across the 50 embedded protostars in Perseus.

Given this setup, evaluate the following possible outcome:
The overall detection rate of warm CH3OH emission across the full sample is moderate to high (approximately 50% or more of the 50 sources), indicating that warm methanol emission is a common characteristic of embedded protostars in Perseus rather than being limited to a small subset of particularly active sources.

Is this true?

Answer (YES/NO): YES